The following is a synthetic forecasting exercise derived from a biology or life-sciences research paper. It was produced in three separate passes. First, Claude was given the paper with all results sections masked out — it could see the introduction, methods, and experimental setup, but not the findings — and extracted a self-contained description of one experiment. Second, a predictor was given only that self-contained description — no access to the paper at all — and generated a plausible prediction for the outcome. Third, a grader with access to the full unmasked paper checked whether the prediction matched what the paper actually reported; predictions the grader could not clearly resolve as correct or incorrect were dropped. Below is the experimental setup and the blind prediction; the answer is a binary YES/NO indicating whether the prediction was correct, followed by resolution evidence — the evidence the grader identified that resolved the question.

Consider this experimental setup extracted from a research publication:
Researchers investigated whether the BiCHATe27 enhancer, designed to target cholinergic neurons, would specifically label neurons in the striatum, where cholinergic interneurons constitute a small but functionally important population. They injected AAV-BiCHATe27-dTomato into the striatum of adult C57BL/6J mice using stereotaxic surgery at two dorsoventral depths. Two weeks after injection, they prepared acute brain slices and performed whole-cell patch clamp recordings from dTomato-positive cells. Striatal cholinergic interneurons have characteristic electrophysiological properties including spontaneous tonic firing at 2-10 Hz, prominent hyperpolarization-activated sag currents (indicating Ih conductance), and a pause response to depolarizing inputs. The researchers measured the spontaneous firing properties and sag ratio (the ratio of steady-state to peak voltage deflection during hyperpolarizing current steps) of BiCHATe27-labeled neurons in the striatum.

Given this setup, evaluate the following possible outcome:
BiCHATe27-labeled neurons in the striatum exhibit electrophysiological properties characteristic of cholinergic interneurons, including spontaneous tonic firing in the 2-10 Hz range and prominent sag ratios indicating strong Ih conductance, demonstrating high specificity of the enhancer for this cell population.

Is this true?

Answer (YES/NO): YES